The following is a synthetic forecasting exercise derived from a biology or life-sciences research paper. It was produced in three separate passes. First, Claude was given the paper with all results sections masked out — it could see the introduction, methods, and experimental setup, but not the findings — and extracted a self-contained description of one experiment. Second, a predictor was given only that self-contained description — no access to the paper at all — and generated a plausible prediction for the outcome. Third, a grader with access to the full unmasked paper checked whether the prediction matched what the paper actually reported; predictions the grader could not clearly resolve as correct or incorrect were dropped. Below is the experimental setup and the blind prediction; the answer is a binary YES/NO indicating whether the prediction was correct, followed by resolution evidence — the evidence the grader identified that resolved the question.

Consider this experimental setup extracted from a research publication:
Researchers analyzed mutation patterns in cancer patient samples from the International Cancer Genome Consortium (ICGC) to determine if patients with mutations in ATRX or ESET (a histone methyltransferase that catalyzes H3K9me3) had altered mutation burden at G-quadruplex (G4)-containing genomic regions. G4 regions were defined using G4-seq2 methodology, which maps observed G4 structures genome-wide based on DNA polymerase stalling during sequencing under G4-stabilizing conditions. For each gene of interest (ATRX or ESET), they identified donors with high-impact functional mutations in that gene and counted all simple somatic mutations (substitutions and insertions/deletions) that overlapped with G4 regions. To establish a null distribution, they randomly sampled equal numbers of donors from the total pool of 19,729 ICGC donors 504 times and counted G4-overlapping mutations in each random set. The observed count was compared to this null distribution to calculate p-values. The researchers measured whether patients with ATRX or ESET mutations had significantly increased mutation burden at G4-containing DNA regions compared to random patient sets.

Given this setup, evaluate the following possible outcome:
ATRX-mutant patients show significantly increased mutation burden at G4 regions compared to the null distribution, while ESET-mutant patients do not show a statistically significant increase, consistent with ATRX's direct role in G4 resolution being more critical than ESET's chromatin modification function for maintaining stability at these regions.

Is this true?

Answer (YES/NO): NO